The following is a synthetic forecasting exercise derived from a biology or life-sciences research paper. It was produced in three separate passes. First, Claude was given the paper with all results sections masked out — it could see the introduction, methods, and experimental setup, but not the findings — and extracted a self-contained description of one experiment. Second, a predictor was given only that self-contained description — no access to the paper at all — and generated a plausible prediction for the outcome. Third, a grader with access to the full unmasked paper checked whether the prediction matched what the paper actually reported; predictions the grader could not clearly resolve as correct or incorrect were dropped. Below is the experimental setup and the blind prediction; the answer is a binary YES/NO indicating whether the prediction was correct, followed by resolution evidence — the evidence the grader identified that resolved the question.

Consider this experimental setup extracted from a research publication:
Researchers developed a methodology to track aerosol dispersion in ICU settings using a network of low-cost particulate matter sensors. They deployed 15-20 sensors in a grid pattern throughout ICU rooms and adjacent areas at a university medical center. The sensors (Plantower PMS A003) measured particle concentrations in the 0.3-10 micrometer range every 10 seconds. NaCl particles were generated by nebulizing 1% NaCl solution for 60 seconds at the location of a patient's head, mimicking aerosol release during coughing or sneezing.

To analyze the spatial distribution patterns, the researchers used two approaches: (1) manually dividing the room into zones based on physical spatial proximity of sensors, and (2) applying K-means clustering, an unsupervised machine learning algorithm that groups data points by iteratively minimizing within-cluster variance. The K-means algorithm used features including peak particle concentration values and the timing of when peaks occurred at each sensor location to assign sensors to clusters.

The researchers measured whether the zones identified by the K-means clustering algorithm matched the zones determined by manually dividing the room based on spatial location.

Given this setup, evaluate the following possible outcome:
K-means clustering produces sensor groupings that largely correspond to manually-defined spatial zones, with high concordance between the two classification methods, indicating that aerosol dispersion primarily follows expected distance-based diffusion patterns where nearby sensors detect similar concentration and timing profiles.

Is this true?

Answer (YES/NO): YES